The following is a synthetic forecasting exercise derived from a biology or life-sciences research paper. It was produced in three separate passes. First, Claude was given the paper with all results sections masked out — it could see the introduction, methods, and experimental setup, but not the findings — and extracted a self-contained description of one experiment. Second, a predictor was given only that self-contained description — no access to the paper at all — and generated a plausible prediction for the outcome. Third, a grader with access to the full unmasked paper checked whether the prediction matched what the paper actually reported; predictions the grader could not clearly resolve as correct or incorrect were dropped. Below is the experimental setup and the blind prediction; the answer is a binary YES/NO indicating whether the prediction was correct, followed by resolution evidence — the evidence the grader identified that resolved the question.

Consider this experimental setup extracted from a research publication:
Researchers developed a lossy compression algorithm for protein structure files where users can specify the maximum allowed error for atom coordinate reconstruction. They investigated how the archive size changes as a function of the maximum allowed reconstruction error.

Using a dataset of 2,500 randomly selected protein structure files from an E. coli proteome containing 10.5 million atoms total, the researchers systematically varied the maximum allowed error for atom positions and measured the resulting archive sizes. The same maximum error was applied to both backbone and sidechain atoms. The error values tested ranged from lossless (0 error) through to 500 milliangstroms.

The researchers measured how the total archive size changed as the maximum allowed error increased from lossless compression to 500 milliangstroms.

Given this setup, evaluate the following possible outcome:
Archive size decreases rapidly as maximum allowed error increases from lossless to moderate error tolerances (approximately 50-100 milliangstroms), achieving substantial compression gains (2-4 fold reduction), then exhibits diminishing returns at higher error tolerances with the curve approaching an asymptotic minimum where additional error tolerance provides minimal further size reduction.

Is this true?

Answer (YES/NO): YES